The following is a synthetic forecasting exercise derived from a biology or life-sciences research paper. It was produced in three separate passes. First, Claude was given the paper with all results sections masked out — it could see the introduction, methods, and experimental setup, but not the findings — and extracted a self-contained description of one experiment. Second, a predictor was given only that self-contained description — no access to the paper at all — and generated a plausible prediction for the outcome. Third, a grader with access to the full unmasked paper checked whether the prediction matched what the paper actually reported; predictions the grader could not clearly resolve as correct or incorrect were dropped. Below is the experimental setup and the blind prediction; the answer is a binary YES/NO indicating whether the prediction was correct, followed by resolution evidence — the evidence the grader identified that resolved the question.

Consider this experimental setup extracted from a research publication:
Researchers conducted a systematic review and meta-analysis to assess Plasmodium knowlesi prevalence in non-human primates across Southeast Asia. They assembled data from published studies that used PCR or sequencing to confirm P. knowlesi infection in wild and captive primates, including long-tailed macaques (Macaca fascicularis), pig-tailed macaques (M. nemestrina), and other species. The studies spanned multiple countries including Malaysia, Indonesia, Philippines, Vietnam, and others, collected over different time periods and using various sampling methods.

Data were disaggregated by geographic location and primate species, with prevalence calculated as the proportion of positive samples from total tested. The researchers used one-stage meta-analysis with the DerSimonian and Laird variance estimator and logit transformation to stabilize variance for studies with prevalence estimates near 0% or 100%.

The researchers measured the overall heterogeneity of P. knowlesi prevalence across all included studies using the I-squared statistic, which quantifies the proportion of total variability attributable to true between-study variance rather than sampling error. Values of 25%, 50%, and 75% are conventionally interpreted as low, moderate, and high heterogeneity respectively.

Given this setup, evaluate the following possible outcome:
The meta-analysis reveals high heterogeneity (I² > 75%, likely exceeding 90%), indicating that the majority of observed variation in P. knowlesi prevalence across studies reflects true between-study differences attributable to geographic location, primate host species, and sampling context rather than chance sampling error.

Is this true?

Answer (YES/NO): NO